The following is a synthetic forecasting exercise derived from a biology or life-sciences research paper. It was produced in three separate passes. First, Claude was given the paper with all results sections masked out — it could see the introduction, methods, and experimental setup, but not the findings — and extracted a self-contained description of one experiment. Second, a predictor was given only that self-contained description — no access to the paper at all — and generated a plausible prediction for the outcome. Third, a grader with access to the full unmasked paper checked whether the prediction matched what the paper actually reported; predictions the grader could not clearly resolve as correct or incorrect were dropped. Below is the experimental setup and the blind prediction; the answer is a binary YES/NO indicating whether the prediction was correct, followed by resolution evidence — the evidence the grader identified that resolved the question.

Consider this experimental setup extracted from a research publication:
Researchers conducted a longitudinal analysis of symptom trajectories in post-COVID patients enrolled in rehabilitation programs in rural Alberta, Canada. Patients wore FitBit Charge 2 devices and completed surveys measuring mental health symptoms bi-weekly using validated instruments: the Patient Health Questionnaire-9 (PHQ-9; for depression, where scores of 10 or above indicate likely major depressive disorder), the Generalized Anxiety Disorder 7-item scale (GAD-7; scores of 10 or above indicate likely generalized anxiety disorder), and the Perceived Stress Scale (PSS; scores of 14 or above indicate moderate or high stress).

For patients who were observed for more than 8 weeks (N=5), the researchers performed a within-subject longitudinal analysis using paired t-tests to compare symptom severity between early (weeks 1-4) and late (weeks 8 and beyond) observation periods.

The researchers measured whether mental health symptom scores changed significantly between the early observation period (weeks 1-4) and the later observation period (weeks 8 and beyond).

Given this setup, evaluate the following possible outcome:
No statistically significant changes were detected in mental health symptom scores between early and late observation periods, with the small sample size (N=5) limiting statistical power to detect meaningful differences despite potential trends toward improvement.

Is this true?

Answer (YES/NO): NO